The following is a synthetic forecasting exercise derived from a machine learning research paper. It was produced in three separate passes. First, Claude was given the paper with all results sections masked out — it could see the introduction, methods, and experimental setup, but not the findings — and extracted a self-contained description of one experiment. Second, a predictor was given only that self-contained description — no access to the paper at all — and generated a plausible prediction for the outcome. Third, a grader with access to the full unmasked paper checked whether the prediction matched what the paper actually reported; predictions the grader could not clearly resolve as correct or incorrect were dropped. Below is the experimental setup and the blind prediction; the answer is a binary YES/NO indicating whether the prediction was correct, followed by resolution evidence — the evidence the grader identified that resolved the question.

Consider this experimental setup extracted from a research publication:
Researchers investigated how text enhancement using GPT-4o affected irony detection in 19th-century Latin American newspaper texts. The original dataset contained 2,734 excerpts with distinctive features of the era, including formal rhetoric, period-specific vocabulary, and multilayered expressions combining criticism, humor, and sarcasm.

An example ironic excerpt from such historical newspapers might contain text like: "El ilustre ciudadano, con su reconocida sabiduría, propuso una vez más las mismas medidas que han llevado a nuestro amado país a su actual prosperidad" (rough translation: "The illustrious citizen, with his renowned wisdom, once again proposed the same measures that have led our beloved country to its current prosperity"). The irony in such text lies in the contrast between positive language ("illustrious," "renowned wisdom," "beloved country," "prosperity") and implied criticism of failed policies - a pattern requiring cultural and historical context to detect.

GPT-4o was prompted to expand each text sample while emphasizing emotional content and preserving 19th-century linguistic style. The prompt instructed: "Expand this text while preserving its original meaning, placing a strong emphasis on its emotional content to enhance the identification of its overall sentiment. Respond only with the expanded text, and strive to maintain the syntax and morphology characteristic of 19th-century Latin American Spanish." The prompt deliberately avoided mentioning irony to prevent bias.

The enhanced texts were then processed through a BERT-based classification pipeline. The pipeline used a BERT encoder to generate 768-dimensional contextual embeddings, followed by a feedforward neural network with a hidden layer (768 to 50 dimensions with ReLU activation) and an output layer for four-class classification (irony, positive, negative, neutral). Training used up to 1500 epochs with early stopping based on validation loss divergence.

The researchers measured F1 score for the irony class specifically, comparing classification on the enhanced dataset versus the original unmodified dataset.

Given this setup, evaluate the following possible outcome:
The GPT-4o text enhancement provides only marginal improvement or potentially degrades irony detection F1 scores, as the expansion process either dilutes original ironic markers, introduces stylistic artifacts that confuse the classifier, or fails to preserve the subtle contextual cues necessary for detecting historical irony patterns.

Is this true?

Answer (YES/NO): YES